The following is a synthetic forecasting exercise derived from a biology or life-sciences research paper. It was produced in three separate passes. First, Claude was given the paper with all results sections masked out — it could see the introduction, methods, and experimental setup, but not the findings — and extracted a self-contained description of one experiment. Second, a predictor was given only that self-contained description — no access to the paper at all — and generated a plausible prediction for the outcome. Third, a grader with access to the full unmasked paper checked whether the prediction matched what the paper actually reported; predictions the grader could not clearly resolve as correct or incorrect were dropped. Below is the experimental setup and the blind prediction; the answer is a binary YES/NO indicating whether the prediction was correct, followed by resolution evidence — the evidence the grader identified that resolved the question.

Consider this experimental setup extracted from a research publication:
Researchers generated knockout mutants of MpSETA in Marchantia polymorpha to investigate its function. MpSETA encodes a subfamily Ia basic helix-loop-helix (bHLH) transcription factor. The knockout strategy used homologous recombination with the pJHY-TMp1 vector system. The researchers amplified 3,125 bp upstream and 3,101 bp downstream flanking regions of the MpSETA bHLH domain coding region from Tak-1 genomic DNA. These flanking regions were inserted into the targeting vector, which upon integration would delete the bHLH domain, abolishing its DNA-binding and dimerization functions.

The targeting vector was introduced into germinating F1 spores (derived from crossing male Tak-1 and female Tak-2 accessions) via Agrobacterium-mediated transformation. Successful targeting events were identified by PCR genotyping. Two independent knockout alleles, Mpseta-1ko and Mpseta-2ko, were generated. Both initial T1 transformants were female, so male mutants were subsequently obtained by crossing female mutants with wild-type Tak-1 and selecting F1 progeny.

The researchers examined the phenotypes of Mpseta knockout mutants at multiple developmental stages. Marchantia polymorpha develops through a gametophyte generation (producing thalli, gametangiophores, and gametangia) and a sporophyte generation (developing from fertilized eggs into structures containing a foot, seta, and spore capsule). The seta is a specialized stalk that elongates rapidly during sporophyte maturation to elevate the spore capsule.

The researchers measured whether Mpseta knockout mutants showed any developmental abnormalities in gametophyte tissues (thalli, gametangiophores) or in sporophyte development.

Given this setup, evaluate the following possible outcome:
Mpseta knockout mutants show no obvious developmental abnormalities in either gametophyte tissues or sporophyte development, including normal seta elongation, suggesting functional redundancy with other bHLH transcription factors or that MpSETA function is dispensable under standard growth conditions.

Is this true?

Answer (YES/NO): NO